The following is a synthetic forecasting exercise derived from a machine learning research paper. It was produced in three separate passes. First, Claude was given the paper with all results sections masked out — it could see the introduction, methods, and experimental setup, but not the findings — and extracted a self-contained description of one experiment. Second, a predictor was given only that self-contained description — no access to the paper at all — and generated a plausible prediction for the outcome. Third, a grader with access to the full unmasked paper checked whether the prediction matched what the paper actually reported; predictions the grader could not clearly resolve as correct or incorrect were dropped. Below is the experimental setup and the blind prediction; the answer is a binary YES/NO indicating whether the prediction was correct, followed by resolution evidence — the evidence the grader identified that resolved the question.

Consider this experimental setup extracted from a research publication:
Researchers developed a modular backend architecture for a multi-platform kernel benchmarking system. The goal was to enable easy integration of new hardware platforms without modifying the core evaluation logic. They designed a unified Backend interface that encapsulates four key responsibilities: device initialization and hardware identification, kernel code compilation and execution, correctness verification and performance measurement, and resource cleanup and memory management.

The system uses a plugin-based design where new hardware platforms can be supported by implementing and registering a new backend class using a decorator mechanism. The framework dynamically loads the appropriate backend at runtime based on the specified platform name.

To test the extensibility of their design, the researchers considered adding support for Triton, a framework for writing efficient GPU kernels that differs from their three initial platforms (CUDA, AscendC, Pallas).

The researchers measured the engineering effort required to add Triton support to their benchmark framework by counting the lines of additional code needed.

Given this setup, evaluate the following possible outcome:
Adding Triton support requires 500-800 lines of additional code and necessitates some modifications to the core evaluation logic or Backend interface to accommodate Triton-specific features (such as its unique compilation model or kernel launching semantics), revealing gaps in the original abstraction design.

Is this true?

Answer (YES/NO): NO